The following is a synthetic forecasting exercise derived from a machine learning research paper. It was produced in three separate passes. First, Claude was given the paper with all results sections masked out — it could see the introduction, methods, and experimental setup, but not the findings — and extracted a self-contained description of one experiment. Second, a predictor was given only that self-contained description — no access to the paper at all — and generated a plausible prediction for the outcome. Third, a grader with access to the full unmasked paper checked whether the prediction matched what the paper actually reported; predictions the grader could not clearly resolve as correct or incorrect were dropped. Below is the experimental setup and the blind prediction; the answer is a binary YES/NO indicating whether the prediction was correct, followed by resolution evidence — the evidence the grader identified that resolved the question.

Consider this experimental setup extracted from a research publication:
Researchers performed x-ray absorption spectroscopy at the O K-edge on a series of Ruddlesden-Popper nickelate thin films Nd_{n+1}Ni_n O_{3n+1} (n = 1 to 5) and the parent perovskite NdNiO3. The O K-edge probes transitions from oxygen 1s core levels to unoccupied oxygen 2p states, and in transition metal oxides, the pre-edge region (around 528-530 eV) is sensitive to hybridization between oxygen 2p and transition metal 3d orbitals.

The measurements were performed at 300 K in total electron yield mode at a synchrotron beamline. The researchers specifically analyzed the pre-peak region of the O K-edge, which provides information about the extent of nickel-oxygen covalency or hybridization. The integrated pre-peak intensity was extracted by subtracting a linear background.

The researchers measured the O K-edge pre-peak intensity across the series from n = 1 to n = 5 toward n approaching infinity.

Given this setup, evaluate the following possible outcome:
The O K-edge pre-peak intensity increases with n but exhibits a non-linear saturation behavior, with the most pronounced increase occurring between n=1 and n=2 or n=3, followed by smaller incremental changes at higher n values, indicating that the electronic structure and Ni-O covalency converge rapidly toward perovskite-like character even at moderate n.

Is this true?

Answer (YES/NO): YES